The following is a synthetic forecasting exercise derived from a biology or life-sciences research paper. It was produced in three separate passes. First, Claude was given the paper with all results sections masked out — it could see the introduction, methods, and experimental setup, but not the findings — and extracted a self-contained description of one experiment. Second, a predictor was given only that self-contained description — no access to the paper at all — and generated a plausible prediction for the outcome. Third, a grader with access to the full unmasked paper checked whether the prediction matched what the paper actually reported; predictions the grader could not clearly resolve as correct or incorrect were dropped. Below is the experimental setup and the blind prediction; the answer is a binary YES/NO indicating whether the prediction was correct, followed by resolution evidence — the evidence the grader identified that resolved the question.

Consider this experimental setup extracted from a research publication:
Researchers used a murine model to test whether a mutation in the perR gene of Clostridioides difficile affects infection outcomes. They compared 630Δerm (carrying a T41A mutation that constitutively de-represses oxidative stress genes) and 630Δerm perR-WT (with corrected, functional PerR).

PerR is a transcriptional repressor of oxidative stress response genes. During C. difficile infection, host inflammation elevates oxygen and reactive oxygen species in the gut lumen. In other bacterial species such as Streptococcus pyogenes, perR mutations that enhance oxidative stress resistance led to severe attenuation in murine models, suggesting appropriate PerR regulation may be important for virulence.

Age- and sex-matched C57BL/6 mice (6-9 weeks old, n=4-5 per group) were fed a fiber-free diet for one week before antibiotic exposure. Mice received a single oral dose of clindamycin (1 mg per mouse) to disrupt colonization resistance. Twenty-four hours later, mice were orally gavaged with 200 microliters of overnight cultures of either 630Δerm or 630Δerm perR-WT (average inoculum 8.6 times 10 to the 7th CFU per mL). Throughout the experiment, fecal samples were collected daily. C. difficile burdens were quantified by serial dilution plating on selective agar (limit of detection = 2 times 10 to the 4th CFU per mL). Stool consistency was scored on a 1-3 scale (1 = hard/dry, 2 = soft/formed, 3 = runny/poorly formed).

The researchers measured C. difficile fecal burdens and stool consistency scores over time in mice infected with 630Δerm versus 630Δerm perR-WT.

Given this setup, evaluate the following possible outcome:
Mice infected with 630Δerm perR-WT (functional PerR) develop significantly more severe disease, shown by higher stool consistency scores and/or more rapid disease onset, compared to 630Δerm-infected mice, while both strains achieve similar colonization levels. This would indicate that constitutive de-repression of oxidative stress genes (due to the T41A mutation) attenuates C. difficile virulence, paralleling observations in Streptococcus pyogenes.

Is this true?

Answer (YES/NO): NO